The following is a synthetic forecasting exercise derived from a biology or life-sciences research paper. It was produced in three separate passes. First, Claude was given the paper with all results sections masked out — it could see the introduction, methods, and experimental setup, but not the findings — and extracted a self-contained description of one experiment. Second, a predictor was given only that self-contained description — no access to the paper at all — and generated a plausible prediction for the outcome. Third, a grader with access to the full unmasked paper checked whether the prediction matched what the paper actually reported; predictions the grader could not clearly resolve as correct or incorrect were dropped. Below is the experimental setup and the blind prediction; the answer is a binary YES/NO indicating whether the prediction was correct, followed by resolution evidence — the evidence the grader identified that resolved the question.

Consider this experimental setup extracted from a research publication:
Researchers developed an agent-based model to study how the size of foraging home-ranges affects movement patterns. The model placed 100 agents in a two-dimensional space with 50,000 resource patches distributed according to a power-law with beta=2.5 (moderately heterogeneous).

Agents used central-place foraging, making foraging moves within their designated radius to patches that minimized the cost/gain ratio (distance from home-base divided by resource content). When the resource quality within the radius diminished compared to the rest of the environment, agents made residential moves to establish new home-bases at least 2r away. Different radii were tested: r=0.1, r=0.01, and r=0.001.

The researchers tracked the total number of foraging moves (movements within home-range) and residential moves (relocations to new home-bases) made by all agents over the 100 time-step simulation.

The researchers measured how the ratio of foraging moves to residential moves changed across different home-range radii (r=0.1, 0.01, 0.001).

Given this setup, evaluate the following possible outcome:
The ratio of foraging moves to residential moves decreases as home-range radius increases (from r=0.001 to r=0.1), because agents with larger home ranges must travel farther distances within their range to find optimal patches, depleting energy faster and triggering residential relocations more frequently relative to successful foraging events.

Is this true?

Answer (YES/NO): NO